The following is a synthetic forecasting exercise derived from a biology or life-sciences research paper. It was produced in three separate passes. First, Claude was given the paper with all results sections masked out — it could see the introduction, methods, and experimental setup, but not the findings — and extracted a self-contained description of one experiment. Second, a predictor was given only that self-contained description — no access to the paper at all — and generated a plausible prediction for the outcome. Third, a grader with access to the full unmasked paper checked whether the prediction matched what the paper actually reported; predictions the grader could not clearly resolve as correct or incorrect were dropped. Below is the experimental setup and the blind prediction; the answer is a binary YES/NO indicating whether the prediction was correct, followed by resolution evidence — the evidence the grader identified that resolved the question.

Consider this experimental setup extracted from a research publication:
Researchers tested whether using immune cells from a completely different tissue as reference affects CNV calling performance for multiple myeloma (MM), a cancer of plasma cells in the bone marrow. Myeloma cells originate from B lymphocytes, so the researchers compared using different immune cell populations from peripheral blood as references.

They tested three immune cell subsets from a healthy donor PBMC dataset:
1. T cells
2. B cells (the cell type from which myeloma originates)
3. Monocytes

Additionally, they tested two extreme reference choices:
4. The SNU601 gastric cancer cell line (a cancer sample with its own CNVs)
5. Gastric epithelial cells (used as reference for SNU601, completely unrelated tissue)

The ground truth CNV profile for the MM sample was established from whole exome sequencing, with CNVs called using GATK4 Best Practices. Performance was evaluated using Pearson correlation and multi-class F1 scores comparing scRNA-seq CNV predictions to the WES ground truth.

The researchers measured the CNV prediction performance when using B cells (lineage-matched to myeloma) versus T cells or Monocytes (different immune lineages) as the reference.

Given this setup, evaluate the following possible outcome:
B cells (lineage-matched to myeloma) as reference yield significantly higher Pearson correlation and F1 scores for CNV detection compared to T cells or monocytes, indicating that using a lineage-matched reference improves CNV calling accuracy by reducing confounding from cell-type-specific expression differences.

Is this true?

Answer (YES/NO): NO